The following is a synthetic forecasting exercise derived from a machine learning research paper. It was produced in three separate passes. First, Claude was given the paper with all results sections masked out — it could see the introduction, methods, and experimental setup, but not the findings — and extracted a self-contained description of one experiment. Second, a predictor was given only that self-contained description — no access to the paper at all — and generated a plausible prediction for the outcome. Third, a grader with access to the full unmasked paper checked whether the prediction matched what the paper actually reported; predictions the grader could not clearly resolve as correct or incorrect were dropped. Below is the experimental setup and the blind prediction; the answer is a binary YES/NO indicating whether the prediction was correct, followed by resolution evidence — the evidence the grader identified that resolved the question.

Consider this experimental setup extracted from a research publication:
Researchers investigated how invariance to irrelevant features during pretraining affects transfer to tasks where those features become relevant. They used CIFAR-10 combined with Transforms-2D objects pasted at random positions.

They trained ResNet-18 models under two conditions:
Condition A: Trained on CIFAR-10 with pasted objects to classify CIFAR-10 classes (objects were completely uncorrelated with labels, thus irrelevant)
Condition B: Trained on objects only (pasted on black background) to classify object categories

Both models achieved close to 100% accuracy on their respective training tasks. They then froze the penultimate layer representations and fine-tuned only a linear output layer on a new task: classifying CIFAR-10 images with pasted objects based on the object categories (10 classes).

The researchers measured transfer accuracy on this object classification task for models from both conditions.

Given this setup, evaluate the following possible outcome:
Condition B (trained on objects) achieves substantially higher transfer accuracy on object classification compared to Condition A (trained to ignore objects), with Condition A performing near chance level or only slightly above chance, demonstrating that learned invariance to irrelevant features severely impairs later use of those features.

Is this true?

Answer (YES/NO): YES